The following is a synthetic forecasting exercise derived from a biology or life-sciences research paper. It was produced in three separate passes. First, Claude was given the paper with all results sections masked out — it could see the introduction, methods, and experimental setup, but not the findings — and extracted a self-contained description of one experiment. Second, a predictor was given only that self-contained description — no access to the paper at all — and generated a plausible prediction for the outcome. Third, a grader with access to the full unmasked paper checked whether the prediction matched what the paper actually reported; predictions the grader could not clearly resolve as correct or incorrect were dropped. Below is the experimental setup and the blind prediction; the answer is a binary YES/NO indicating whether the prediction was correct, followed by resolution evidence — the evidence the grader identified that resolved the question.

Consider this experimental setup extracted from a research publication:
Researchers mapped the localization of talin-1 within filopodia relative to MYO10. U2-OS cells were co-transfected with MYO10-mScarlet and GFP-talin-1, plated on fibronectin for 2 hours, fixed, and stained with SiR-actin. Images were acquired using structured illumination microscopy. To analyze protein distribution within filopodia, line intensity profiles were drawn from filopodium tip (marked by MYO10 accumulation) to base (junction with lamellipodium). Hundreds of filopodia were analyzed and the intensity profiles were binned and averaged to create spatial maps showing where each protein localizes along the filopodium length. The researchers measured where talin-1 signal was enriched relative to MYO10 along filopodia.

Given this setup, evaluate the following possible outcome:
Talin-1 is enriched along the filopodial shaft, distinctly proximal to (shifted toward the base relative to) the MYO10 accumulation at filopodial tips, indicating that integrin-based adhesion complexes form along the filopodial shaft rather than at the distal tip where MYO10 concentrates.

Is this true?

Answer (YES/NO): NO